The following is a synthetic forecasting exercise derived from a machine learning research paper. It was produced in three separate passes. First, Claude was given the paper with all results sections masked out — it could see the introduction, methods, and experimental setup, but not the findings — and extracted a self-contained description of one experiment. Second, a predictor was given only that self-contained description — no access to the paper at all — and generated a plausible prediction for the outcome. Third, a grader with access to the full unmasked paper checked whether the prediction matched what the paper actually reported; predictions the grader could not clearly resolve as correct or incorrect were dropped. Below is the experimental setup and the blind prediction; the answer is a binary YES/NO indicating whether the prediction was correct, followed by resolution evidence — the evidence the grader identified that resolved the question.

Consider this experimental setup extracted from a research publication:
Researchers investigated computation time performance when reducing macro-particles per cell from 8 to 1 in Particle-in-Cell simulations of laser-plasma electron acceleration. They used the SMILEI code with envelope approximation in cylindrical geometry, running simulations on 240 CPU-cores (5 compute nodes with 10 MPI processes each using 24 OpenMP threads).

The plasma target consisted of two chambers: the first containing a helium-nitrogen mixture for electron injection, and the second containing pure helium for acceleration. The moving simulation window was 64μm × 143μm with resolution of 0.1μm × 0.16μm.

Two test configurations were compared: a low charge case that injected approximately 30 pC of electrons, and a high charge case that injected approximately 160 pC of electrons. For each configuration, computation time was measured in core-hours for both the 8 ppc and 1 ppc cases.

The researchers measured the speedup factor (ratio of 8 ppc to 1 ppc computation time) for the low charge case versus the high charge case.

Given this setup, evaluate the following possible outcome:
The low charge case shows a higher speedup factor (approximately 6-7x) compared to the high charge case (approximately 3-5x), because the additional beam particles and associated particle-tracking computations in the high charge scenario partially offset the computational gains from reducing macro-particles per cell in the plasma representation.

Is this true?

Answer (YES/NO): NO